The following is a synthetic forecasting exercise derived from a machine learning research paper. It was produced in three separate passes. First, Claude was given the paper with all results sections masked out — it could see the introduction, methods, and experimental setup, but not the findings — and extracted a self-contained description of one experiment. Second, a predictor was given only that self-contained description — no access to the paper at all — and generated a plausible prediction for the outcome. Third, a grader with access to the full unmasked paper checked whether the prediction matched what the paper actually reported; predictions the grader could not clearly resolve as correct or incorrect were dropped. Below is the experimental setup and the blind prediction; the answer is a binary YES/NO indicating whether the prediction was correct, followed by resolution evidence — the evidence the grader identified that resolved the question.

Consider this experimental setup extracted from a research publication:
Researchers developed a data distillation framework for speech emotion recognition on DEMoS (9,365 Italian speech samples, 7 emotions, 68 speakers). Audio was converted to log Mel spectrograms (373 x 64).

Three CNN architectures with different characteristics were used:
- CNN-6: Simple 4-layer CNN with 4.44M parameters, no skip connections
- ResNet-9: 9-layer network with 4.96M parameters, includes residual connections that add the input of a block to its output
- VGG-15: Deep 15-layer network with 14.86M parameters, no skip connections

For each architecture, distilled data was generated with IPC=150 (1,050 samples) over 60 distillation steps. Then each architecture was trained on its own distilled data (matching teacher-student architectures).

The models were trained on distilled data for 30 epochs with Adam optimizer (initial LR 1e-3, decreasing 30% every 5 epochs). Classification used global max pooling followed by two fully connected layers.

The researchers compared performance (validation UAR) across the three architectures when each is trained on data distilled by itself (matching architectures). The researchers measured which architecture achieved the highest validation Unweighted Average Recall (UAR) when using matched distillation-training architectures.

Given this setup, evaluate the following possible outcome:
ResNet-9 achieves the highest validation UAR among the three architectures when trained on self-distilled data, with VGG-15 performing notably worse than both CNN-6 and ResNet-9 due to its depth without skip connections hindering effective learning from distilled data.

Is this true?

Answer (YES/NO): NO